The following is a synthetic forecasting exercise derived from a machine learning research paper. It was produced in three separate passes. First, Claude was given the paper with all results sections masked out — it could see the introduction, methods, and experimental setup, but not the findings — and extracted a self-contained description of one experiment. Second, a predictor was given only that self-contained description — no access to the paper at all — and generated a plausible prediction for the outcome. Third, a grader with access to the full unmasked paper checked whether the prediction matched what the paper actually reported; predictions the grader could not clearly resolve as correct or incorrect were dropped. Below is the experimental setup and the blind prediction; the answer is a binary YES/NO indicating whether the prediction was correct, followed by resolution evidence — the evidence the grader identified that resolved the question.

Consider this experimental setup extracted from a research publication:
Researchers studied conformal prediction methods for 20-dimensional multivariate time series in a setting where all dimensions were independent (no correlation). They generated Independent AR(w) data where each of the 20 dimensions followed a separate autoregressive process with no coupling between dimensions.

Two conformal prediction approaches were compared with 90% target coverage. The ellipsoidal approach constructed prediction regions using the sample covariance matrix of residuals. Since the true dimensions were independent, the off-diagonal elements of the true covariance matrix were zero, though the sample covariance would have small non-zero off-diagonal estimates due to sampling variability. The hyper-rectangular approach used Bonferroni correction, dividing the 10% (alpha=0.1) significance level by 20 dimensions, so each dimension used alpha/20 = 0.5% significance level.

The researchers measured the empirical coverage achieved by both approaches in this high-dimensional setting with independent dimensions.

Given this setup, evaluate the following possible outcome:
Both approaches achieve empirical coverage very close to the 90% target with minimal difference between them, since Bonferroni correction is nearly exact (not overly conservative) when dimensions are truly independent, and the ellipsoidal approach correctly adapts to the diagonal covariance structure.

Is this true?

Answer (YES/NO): YES